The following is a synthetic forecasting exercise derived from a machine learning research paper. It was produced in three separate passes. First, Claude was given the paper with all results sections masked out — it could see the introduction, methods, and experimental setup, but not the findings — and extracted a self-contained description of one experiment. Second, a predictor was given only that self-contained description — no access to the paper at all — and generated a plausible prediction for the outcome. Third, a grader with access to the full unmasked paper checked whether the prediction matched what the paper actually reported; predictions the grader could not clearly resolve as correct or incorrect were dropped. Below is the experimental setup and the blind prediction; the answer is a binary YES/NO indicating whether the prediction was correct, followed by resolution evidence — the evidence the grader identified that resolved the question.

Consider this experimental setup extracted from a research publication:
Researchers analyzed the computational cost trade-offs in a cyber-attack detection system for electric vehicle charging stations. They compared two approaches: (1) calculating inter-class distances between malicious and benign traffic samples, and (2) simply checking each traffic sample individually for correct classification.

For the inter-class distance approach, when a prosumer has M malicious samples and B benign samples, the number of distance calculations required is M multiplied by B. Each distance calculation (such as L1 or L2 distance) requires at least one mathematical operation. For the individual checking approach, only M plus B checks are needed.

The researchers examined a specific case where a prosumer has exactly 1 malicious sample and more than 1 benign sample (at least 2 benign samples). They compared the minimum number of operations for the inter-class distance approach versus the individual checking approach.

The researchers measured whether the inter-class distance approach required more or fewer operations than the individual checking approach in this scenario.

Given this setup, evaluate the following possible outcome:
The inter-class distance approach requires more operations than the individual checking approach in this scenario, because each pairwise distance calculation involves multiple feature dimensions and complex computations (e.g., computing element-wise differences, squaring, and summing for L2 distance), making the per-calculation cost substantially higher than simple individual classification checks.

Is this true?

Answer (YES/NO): YES